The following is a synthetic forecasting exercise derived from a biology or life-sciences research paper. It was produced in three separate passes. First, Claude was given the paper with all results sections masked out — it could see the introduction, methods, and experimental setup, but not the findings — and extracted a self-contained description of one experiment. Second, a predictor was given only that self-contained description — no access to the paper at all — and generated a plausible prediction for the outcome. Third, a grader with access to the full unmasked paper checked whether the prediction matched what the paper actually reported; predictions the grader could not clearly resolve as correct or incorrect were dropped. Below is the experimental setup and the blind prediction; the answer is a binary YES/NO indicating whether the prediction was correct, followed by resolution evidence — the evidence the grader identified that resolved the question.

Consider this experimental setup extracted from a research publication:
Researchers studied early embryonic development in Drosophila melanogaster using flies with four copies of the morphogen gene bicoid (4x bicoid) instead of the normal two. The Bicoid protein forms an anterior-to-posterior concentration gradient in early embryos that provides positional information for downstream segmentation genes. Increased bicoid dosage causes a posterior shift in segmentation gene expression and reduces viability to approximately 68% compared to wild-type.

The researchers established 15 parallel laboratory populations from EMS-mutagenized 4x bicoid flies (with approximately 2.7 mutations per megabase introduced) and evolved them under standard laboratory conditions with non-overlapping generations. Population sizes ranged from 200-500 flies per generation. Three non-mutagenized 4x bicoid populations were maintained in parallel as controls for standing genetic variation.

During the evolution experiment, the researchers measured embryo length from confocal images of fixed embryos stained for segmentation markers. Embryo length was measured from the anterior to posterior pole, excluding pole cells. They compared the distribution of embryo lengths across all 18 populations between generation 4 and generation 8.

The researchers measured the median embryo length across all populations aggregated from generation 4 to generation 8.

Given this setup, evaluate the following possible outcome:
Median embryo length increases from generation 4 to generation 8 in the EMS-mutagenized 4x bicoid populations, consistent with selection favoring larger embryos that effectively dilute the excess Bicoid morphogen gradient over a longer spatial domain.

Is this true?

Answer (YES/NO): YES